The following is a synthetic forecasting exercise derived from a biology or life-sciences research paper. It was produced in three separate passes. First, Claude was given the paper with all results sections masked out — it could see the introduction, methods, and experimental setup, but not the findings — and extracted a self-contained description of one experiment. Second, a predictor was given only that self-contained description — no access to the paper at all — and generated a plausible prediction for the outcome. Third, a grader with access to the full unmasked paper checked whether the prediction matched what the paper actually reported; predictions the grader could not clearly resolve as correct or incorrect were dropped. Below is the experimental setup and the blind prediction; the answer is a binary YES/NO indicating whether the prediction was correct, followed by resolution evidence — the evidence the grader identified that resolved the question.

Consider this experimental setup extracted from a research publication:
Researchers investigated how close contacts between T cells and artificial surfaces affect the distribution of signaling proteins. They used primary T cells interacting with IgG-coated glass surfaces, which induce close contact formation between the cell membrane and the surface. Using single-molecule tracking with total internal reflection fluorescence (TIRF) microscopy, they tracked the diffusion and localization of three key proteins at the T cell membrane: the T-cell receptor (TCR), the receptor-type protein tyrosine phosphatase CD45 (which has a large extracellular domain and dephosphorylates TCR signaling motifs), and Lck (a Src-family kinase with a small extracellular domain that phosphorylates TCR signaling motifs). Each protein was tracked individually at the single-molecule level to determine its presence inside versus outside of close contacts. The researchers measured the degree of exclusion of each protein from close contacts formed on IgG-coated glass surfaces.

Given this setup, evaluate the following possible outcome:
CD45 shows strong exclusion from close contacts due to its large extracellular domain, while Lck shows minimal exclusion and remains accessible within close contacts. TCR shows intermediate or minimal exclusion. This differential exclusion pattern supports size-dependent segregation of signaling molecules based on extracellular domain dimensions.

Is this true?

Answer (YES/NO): NO